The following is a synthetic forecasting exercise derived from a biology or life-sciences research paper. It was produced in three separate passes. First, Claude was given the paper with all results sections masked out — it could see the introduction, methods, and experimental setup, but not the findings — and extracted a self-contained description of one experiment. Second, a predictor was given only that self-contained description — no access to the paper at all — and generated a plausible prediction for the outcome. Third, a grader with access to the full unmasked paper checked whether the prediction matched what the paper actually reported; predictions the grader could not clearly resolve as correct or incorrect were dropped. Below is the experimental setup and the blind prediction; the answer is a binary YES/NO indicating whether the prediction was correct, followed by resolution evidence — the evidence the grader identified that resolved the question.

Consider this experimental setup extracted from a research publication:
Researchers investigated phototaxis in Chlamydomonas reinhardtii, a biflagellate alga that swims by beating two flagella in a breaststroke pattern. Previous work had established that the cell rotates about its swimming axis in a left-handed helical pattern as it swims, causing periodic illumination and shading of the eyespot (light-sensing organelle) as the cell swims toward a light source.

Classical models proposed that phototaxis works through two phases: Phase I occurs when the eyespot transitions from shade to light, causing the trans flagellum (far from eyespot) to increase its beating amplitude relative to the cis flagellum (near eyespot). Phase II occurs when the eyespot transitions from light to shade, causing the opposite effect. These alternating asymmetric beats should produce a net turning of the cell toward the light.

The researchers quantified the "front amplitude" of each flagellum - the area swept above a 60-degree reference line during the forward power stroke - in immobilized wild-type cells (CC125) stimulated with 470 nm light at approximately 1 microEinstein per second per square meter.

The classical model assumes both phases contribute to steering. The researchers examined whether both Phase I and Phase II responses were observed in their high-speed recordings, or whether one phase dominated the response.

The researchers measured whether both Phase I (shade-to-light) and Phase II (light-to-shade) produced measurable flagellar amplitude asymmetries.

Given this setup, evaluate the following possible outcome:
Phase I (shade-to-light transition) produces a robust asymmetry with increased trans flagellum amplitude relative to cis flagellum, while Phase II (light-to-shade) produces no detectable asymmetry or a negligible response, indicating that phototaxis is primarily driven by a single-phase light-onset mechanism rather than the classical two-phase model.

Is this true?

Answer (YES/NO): NO